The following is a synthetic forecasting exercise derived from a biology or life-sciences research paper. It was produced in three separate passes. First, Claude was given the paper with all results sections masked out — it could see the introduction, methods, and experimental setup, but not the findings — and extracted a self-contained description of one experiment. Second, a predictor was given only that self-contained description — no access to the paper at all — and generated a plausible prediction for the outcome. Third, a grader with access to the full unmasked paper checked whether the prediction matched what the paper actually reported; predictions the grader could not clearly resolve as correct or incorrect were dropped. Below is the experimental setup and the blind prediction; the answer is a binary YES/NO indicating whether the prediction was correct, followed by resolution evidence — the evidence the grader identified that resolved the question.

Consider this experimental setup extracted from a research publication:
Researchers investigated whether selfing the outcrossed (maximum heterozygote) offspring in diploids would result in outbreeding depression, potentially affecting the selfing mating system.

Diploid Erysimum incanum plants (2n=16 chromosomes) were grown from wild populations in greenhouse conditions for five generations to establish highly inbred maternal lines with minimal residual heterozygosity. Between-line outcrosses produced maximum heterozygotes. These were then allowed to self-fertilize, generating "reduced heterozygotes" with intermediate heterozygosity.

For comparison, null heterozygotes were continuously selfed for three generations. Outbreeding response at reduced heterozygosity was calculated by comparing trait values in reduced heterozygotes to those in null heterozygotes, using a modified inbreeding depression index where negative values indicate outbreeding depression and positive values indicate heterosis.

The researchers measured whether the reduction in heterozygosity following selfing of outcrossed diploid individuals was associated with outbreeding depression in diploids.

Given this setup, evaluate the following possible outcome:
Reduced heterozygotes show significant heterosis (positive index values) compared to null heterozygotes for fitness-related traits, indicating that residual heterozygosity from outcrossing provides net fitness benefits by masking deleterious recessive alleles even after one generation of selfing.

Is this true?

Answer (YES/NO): NO